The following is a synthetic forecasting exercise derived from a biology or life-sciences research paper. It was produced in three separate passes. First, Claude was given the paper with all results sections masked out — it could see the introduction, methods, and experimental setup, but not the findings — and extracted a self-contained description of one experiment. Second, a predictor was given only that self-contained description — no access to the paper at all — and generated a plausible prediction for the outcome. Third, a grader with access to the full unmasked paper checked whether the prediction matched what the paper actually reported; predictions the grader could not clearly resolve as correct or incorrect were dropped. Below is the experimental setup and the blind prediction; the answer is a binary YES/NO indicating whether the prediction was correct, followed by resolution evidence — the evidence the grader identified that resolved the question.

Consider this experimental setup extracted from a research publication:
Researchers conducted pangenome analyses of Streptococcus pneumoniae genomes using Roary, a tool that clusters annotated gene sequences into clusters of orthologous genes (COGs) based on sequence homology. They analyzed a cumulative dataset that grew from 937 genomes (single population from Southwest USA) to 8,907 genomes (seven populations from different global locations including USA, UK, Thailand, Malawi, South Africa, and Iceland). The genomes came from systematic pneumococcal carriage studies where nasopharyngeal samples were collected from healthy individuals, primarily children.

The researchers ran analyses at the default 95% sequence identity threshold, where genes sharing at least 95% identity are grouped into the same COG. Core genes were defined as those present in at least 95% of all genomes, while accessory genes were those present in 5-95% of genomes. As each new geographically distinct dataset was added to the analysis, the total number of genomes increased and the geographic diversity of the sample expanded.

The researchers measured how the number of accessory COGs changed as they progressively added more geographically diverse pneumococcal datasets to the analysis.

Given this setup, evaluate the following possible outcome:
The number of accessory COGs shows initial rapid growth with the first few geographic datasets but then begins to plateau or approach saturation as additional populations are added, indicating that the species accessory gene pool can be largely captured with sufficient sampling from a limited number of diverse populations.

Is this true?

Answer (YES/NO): NO